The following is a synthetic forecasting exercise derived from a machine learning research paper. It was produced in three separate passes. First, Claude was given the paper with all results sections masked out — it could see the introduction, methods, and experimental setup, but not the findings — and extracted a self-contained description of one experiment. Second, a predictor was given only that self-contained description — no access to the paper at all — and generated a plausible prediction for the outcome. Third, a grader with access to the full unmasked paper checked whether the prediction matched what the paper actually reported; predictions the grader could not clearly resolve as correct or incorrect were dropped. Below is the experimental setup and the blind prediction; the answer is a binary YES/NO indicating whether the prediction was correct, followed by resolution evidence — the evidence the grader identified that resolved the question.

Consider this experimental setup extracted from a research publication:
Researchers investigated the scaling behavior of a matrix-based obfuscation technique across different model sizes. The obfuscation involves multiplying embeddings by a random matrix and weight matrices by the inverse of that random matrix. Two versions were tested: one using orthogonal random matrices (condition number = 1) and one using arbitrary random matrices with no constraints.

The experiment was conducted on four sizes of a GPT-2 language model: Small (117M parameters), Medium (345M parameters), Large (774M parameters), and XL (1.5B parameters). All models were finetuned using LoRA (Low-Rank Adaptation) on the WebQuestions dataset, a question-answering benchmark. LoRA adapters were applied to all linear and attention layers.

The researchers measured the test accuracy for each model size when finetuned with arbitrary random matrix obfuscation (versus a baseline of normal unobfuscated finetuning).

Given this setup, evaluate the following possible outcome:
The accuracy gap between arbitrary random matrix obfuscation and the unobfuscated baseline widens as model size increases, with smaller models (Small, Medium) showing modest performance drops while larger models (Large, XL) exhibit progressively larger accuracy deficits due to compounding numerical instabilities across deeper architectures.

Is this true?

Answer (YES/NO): NO